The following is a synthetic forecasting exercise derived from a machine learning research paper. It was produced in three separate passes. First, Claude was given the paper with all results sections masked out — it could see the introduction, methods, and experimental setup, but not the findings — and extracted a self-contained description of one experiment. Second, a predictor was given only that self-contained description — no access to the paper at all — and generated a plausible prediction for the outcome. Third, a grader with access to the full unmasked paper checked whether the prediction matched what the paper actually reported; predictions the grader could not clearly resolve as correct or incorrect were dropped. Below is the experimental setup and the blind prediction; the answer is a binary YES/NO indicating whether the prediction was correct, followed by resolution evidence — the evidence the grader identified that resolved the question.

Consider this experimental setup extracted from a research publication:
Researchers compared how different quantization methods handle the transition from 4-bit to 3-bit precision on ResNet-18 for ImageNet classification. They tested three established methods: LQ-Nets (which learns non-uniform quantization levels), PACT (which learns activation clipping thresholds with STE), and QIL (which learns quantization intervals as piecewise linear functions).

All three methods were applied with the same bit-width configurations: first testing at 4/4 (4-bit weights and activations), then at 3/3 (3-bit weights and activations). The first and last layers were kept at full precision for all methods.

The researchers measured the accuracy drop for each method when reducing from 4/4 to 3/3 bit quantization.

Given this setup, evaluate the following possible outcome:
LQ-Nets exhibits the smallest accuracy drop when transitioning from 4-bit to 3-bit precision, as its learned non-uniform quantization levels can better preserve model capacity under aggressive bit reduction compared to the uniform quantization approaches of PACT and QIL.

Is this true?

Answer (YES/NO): NO